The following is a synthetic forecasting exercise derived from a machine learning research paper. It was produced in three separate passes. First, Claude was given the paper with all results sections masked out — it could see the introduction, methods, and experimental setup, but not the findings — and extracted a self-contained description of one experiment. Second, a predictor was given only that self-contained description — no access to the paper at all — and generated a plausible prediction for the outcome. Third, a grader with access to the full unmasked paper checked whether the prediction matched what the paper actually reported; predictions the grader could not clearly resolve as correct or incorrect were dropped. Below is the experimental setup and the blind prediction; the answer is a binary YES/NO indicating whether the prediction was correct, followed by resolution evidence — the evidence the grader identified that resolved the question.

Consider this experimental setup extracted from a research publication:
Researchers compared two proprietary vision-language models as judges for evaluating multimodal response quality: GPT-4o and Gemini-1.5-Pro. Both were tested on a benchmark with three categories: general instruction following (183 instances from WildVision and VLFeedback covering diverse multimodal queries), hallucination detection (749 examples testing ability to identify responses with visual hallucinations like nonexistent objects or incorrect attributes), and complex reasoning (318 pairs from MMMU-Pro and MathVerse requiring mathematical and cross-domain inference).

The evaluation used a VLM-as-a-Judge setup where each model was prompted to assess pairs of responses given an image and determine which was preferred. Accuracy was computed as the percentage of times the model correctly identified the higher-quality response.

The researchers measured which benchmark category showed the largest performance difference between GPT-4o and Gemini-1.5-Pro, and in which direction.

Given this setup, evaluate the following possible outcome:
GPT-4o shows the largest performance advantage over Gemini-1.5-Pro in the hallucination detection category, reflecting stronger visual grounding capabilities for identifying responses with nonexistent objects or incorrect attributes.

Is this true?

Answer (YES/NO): NO